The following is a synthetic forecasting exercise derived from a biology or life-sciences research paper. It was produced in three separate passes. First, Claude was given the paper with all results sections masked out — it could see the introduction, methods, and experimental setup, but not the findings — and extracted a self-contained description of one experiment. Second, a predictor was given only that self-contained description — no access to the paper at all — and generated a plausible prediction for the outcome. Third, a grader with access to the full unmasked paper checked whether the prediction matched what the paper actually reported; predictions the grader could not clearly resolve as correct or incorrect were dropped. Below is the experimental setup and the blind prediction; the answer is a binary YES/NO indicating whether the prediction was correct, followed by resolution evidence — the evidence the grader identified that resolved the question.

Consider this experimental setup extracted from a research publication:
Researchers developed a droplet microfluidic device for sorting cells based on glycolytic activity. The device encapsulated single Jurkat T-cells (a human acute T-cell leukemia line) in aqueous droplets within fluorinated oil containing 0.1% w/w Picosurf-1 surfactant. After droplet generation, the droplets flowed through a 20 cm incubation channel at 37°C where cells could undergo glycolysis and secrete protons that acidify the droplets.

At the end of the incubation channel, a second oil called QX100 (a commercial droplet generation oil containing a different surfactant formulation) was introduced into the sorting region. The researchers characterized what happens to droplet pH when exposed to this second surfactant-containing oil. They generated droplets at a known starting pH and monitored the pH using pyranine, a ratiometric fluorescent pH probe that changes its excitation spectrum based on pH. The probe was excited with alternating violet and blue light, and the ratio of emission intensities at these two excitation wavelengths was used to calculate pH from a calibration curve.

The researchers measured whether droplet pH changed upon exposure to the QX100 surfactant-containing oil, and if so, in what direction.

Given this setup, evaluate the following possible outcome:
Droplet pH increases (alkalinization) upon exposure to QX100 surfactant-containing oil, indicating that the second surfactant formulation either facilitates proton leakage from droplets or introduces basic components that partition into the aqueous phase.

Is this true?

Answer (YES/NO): NO